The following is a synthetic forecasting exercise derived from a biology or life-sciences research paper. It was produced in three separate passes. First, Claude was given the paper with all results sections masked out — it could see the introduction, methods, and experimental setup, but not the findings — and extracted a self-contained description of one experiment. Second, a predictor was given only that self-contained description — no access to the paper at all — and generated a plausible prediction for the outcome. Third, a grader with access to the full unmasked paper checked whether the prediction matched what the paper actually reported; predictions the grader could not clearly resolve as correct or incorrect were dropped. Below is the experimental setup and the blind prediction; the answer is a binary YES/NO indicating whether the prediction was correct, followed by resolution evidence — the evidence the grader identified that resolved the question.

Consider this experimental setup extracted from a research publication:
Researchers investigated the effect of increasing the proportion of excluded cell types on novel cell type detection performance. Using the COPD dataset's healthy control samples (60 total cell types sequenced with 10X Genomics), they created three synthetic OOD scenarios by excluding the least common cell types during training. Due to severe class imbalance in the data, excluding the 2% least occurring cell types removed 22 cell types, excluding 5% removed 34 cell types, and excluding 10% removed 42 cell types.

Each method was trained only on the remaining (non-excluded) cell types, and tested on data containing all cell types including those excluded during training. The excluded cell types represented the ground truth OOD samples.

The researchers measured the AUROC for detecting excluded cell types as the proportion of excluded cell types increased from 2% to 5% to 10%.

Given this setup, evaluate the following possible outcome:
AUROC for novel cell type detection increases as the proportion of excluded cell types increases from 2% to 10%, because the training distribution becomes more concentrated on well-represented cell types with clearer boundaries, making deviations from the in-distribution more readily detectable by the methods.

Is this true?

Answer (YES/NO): NO